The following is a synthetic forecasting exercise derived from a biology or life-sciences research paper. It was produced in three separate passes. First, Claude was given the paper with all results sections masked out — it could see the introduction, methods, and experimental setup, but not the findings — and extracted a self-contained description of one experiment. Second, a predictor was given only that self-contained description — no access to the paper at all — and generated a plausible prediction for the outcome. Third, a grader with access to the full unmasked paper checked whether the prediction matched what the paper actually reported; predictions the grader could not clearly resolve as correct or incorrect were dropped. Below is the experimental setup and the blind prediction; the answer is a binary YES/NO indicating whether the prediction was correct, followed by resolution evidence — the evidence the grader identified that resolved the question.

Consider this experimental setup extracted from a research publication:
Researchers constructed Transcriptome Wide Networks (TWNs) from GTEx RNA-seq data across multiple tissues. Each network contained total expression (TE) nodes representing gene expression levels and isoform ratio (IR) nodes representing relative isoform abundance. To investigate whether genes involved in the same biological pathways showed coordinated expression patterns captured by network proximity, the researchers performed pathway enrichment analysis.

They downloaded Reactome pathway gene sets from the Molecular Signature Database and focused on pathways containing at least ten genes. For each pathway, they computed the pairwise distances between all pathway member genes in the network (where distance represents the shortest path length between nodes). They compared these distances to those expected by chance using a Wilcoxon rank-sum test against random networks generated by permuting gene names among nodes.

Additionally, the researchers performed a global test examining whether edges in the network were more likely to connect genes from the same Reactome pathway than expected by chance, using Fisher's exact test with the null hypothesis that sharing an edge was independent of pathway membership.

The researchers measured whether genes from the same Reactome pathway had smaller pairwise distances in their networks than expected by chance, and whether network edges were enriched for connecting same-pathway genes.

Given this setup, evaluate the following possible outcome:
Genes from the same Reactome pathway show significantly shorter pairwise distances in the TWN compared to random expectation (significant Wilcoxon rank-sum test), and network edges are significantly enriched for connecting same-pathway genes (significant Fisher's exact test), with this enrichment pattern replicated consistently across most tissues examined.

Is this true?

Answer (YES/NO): YES